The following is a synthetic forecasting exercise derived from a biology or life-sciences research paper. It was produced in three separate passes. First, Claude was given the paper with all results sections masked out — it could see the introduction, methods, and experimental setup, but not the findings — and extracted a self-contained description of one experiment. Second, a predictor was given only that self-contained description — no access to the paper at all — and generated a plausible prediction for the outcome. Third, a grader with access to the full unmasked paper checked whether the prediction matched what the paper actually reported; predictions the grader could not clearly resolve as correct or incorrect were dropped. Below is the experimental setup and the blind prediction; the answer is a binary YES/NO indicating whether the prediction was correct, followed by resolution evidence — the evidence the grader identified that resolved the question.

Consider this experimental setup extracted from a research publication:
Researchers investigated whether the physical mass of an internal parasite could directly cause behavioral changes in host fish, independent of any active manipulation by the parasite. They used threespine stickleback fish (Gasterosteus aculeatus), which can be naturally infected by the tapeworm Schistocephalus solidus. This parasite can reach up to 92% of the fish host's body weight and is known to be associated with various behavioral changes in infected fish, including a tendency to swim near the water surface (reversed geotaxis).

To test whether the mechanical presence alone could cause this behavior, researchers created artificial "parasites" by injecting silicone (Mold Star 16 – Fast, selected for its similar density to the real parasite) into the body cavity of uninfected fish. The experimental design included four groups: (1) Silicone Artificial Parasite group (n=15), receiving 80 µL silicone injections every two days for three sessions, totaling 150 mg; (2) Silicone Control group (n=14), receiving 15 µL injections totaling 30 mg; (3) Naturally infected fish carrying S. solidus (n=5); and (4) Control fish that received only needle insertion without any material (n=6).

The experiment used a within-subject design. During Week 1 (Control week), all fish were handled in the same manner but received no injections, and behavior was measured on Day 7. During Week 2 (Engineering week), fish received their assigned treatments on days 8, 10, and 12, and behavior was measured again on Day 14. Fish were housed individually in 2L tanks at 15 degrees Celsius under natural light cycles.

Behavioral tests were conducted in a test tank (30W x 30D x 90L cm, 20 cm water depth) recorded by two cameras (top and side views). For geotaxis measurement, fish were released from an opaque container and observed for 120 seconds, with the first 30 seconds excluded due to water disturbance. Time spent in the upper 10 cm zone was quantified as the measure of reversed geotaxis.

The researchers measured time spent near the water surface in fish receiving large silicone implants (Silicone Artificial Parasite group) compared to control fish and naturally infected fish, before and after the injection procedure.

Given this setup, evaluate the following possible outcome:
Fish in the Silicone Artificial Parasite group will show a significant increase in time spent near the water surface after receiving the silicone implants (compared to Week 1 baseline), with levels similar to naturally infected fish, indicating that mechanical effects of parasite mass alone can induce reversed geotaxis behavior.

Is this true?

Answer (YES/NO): NO